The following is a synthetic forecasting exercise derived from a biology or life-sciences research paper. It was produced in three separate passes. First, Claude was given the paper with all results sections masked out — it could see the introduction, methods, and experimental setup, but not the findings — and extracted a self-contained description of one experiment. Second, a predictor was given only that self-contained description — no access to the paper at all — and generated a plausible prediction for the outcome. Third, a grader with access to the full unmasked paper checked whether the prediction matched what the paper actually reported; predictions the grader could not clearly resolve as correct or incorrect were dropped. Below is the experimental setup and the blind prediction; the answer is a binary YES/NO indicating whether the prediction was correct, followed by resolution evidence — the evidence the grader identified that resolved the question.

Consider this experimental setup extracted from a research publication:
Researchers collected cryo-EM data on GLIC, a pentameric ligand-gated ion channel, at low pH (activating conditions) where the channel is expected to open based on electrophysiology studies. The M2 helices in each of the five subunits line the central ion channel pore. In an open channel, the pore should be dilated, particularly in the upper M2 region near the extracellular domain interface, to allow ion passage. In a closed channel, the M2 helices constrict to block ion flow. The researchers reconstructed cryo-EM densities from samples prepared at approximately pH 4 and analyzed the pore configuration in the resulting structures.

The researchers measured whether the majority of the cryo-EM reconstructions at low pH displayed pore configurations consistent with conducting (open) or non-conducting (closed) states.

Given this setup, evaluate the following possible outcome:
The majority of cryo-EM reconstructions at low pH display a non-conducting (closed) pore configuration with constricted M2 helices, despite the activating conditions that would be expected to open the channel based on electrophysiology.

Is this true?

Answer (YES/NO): YES